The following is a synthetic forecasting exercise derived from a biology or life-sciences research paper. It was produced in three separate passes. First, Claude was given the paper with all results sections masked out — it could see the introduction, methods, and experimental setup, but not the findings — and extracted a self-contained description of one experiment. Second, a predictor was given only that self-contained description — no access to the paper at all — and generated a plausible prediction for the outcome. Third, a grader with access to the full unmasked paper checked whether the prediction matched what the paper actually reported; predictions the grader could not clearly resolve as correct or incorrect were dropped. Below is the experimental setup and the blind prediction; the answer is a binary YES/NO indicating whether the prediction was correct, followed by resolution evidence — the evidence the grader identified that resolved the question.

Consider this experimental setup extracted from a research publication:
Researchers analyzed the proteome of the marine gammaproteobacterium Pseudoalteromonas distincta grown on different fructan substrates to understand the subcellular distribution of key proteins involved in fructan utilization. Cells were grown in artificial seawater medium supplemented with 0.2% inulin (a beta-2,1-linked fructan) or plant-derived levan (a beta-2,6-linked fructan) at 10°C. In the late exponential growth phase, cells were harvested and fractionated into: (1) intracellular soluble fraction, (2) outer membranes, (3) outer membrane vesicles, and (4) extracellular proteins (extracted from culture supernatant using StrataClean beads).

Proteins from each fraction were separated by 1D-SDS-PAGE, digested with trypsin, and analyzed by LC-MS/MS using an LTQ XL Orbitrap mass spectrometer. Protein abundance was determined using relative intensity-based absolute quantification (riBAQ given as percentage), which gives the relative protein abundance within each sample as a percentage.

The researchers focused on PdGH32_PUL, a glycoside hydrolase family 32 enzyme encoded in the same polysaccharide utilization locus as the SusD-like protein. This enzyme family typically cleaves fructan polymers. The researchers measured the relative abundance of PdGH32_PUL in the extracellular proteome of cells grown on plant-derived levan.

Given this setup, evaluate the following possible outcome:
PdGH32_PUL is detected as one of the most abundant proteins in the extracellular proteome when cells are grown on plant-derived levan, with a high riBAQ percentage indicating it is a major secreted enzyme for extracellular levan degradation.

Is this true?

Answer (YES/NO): YES